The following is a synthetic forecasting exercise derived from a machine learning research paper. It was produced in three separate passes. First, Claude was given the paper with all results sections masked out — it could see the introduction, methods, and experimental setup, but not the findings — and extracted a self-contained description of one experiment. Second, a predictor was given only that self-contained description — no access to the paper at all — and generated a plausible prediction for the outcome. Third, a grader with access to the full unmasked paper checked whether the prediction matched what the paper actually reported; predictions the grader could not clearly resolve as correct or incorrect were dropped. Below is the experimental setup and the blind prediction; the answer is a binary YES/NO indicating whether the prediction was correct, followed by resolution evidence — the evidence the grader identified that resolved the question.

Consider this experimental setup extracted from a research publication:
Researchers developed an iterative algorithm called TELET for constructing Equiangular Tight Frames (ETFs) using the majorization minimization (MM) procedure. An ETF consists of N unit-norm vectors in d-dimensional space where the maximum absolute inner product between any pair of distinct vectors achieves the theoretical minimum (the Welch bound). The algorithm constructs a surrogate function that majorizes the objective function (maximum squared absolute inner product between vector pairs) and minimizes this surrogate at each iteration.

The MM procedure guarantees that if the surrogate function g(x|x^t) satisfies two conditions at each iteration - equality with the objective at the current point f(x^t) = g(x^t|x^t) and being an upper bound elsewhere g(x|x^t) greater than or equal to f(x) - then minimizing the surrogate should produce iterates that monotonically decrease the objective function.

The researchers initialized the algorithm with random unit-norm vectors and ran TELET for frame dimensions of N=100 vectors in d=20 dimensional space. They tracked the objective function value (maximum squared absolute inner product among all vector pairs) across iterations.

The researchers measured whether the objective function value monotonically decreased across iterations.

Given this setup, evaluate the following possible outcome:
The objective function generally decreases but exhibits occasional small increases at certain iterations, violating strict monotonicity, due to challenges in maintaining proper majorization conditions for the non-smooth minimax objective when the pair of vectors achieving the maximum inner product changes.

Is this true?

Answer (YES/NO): NO